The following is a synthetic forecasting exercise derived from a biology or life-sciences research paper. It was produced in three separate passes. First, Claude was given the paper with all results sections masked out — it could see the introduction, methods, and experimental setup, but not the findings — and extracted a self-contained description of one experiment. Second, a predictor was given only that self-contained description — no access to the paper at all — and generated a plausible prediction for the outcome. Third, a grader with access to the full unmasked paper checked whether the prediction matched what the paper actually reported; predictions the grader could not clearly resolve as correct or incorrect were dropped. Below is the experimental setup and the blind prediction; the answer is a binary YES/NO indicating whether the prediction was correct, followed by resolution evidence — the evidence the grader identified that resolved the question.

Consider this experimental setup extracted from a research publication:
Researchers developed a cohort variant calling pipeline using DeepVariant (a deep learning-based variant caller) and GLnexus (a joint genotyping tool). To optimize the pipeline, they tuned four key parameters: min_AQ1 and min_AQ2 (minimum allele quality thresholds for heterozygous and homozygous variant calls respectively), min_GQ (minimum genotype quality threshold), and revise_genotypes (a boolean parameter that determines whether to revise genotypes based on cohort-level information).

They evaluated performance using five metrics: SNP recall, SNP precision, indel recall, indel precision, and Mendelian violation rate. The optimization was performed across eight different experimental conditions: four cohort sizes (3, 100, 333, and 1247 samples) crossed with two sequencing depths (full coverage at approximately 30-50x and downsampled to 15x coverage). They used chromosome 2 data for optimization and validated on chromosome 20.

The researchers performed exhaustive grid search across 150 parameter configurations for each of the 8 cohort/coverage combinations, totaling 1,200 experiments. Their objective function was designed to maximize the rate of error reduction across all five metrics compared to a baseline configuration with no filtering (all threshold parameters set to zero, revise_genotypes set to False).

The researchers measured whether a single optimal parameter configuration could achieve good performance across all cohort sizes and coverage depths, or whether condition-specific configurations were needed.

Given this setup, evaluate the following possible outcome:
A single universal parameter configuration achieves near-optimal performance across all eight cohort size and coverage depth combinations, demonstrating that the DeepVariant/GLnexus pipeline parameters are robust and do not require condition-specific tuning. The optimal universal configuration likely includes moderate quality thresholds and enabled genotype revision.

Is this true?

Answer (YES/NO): YES